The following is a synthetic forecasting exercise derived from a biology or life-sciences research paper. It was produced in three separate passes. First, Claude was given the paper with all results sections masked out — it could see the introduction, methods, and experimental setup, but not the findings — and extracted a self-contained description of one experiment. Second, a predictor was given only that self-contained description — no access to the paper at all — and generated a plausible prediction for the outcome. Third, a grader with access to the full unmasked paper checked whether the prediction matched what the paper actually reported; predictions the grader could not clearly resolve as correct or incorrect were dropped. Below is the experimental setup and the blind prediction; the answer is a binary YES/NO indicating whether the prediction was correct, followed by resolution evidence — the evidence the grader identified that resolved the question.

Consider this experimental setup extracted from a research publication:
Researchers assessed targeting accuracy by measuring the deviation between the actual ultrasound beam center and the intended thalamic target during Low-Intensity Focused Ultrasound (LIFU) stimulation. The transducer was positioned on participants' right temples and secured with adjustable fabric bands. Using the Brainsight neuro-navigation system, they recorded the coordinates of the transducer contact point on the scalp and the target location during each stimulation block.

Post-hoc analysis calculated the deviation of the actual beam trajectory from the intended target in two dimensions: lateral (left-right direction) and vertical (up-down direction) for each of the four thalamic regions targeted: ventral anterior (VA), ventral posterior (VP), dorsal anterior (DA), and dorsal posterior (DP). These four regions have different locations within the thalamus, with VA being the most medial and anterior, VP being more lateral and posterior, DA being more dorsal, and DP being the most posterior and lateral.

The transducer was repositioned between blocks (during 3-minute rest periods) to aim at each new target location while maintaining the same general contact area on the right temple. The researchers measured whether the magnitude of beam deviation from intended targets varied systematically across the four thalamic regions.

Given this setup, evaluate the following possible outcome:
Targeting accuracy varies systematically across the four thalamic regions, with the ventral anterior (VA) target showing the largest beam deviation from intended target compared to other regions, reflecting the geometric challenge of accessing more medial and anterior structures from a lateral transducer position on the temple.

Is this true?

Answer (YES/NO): NO